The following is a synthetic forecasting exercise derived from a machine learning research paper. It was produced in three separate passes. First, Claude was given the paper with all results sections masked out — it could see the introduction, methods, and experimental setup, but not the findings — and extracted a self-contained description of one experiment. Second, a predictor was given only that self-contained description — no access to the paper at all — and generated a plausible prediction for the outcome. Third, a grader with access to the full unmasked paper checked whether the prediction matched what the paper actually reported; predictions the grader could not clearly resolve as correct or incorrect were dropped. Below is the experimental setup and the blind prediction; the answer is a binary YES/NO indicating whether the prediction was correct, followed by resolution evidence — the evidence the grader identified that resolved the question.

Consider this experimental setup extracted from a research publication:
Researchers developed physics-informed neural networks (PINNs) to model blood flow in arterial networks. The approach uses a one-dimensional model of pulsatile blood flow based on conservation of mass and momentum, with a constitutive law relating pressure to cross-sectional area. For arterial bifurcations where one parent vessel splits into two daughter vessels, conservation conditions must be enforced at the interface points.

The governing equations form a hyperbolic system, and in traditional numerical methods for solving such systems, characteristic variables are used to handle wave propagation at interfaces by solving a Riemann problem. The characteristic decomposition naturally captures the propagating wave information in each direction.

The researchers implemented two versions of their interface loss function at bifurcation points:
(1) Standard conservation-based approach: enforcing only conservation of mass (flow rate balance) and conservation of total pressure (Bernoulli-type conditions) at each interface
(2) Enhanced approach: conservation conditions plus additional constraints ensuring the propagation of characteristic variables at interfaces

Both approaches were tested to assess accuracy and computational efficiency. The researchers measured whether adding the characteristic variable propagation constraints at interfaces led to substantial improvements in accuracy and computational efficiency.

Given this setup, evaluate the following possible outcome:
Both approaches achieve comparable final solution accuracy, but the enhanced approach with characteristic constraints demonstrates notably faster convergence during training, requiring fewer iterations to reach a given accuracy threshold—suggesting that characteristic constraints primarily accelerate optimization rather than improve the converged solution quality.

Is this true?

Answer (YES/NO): NO